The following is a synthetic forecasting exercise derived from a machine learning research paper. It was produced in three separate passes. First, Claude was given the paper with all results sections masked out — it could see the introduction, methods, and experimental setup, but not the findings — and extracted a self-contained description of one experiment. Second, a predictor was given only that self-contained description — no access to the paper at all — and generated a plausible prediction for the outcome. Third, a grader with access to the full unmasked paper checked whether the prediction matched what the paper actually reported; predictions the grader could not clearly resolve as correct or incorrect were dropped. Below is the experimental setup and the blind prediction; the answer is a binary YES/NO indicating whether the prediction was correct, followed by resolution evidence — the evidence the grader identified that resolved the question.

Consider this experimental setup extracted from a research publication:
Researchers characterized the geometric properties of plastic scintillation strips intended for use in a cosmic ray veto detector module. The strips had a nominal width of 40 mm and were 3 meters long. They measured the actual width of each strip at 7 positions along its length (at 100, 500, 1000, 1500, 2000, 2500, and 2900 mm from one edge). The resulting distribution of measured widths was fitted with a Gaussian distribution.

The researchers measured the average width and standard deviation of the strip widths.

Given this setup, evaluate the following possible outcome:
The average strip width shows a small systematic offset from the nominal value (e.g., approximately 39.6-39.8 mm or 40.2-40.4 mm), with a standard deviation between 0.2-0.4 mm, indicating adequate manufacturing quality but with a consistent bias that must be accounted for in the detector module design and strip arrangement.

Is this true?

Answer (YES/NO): NO